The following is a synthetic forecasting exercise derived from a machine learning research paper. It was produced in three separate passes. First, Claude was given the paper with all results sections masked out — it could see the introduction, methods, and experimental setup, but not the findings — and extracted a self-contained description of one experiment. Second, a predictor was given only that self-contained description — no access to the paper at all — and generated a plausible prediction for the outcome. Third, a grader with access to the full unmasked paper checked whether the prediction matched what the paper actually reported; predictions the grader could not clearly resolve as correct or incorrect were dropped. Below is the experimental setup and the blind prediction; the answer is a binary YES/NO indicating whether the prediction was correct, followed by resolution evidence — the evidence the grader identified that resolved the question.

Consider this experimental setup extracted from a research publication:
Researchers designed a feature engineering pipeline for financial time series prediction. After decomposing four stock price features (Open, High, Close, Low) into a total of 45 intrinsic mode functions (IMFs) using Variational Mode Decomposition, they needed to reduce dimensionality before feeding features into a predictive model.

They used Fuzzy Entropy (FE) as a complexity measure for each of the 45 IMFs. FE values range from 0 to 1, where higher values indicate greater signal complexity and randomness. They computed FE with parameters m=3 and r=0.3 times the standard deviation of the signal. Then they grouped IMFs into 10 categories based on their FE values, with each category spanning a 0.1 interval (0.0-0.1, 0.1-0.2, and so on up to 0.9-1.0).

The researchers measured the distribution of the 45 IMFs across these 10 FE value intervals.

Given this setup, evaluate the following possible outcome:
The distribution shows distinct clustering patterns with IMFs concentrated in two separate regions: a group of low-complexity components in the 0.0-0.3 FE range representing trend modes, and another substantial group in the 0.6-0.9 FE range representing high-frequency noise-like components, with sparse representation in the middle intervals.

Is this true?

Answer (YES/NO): NO